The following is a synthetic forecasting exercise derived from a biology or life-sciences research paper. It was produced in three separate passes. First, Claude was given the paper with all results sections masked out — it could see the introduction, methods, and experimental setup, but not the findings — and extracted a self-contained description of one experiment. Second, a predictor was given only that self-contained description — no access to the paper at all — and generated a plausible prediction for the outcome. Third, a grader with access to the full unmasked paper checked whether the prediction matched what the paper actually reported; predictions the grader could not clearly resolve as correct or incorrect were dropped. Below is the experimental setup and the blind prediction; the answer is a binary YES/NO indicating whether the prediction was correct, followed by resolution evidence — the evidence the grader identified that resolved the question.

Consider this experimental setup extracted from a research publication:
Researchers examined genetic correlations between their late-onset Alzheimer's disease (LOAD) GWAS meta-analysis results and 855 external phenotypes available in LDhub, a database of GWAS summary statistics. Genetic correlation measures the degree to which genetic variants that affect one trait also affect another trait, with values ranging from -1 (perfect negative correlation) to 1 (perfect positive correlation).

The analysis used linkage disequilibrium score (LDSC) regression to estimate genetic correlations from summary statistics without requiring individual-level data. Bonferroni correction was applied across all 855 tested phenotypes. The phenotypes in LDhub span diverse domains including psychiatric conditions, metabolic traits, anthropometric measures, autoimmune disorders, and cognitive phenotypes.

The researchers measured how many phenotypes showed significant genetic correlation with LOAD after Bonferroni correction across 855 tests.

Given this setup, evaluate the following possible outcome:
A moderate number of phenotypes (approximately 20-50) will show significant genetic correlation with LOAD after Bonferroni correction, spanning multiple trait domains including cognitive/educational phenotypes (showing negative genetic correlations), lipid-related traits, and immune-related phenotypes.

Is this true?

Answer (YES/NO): NO